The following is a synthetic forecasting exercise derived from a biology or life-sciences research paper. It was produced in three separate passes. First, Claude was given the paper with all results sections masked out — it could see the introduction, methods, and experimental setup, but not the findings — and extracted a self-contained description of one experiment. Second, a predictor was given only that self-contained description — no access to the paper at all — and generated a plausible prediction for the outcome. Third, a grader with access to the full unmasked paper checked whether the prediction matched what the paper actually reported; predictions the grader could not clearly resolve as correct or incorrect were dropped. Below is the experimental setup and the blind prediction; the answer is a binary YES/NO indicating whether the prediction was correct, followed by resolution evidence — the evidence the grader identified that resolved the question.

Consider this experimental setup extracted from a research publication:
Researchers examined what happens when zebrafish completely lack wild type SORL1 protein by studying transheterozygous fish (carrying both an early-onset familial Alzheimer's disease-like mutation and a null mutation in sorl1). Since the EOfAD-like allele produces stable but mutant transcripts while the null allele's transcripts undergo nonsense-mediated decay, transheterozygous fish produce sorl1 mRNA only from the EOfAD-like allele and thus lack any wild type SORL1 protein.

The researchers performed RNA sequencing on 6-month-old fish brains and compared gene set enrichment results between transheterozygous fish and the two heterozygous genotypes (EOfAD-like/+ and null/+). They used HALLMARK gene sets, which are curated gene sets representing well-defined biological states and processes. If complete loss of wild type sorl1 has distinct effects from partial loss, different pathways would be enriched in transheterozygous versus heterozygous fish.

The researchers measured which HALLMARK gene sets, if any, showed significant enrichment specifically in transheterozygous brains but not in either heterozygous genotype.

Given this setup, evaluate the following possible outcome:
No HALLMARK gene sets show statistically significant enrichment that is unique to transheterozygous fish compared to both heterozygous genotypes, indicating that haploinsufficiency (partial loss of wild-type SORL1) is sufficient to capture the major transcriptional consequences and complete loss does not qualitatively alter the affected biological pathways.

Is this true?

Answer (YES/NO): NO